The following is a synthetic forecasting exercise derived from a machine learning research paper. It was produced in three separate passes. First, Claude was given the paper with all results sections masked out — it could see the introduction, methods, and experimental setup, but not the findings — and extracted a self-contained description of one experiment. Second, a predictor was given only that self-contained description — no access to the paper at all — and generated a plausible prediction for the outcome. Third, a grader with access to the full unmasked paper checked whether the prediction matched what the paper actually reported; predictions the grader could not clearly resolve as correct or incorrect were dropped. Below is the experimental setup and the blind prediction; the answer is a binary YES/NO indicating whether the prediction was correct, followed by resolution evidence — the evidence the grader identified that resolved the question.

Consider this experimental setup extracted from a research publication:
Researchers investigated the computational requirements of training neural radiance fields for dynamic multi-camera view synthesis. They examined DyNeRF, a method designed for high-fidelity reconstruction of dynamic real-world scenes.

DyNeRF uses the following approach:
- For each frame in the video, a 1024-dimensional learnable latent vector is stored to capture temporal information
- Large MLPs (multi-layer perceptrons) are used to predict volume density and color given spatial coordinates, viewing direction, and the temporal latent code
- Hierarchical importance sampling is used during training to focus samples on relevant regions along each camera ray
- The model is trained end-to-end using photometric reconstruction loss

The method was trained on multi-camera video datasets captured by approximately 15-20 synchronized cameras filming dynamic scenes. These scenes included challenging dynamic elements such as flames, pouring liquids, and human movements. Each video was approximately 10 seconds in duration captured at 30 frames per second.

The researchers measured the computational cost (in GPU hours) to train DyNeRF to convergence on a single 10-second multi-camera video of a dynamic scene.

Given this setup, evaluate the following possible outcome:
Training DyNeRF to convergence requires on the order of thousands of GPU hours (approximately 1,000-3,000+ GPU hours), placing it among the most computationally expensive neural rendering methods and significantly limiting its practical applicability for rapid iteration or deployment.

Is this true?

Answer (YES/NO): YES